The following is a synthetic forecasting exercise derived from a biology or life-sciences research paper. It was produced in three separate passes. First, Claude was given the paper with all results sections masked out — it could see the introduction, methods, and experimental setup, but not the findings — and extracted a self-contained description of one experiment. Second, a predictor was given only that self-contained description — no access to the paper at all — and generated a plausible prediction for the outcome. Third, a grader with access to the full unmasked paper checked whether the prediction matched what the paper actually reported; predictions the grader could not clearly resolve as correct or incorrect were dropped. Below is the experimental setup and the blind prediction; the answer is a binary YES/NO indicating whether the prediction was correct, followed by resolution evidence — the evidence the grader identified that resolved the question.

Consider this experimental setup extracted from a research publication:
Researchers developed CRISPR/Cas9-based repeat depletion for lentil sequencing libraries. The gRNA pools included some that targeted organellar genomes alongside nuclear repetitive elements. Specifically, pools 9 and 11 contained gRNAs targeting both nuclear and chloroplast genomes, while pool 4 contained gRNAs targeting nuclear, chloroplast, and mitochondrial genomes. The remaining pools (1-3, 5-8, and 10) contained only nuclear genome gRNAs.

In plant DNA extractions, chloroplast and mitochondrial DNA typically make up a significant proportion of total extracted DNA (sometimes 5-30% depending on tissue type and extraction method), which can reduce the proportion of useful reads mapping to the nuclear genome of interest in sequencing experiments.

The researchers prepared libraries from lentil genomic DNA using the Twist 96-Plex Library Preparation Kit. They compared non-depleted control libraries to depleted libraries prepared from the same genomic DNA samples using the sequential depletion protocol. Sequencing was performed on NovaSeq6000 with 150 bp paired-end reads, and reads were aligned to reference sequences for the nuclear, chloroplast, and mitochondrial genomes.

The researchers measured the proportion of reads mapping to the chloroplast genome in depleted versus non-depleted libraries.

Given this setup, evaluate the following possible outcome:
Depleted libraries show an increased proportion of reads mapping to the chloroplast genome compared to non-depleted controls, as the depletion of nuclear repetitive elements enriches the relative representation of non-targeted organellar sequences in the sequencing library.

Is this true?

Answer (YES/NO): NO